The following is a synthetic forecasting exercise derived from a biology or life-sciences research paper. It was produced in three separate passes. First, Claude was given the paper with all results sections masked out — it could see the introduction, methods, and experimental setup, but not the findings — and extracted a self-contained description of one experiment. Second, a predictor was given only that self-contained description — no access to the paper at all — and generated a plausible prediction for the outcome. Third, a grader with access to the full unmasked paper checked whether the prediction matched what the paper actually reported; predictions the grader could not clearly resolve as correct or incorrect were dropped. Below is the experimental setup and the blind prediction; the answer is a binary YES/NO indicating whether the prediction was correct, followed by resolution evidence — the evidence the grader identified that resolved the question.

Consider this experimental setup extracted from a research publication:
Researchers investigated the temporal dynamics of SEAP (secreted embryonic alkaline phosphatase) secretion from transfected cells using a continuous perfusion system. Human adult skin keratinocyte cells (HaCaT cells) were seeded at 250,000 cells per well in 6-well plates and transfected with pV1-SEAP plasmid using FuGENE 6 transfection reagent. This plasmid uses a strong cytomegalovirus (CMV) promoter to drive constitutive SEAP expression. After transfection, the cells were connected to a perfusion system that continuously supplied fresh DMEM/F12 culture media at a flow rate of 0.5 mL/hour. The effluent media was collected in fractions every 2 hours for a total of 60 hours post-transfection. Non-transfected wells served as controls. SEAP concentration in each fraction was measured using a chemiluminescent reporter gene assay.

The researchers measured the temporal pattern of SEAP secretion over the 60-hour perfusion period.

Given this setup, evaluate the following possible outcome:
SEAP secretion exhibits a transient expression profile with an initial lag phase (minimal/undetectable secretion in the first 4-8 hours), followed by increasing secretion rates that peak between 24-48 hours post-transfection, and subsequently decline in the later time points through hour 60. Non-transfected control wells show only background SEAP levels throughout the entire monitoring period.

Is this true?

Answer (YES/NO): NO